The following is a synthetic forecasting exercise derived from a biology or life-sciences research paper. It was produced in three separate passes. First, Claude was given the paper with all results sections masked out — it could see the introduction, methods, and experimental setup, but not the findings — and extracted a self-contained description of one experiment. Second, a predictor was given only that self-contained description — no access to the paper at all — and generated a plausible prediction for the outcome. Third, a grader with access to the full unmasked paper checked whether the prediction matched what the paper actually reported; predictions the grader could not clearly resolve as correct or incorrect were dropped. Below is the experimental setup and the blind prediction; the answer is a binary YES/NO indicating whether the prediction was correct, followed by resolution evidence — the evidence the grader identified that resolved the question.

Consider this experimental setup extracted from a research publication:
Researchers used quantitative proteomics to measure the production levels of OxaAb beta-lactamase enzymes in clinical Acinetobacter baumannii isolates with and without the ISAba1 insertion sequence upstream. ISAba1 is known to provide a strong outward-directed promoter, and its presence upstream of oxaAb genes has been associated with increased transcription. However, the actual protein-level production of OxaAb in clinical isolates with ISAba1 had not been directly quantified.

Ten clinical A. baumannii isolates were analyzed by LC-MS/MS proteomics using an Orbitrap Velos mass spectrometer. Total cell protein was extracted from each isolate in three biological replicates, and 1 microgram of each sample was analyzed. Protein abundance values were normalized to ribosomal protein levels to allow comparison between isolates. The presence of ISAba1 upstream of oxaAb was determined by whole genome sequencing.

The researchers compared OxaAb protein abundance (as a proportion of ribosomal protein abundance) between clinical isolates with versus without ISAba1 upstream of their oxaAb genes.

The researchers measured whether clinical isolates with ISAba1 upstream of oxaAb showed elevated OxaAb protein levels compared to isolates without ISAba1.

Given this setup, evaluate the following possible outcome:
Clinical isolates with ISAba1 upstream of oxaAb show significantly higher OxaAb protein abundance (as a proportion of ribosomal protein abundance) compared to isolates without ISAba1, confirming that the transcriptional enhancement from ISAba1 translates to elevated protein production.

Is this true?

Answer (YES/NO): YES